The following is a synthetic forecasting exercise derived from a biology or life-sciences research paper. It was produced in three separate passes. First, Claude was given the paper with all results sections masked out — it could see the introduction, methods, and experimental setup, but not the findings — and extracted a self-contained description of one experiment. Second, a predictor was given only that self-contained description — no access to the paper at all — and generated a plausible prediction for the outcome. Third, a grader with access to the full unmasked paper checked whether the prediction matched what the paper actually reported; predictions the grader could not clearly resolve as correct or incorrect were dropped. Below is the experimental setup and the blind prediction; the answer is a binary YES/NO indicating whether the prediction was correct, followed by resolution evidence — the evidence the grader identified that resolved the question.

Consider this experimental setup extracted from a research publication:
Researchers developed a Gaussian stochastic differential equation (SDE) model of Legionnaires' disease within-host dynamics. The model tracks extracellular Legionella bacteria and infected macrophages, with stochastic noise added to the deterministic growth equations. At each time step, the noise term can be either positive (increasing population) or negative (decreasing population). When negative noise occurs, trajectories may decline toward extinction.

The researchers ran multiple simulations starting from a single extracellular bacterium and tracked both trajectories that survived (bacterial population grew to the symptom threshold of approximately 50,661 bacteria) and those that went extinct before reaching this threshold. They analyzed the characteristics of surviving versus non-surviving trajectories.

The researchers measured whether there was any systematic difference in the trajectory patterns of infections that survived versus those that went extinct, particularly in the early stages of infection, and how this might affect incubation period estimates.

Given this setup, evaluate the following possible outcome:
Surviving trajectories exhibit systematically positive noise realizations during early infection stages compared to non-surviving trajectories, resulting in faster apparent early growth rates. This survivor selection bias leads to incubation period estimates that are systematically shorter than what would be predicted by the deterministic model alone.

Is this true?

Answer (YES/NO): YES